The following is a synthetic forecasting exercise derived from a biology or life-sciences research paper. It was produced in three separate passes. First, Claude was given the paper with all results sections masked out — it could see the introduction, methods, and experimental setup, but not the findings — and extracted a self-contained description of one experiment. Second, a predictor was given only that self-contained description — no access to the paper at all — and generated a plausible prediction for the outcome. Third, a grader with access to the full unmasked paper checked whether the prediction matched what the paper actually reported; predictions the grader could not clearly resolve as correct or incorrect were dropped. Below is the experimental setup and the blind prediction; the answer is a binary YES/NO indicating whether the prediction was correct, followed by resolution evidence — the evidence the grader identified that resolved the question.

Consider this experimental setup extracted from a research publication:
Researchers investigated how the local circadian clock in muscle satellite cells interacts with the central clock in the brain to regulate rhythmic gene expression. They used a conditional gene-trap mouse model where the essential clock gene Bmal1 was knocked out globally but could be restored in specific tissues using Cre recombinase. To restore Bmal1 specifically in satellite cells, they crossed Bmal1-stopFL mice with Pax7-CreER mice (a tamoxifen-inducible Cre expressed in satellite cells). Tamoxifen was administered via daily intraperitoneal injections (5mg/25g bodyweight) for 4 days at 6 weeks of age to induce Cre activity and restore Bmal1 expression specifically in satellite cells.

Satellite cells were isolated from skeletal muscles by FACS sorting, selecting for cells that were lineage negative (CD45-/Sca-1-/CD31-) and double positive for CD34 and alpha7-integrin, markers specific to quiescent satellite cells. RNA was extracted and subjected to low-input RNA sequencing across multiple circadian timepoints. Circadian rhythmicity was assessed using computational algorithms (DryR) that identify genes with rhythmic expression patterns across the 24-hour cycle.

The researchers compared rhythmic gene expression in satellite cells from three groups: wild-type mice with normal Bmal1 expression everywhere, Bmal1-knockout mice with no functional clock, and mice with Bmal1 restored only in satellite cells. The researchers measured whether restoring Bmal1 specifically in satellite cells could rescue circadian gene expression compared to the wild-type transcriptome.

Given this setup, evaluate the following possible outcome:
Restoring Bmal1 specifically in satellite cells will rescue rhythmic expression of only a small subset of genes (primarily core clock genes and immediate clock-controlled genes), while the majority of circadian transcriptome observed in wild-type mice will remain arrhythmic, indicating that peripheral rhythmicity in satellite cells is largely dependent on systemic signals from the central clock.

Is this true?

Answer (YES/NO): YES